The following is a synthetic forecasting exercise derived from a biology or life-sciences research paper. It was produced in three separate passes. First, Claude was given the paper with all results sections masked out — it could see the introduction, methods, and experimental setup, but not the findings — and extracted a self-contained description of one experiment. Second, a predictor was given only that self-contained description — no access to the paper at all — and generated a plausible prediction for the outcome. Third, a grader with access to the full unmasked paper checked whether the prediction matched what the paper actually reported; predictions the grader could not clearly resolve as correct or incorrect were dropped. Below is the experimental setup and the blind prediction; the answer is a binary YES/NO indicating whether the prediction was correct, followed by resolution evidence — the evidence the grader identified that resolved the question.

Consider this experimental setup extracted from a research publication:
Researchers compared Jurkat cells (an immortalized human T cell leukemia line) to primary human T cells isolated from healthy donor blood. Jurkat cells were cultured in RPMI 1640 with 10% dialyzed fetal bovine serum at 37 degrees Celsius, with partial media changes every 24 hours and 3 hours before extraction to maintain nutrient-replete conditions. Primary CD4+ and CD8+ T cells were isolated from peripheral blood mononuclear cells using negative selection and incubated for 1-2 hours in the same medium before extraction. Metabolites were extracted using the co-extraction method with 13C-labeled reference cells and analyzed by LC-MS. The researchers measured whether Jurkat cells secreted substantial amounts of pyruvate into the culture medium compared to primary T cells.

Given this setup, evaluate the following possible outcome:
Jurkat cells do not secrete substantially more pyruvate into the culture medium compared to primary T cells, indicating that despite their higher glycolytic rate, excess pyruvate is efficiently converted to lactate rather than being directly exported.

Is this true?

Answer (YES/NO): NO